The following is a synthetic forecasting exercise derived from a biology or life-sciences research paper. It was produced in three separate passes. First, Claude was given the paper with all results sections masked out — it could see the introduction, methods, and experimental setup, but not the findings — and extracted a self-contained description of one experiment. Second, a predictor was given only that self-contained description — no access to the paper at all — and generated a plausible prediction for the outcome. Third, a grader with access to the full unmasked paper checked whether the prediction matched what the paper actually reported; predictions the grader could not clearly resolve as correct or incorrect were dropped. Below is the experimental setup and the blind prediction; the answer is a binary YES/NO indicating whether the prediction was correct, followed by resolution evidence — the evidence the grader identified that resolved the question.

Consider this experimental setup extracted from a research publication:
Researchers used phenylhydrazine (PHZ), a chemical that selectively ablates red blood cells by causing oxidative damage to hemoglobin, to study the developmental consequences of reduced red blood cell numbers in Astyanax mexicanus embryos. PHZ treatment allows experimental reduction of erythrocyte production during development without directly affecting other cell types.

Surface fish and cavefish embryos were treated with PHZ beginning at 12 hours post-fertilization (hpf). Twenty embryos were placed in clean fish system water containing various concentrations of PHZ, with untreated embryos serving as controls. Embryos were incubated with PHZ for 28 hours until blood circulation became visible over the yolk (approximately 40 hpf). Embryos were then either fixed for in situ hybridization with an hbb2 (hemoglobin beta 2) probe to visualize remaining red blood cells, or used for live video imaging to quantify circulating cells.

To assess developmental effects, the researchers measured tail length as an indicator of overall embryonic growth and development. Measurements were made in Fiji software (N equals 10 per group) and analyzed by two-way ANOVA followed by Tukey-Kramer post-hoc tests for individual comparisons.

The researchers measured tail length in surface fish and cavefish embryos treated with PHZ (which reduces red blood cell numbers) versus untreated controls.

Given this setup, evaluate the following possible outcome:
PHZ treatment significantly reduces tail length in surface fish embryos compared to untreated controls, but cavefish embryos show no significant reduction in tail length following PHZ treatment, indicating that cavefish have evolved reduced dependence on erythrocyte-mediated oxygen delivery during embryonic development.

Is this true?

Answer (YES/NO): NO